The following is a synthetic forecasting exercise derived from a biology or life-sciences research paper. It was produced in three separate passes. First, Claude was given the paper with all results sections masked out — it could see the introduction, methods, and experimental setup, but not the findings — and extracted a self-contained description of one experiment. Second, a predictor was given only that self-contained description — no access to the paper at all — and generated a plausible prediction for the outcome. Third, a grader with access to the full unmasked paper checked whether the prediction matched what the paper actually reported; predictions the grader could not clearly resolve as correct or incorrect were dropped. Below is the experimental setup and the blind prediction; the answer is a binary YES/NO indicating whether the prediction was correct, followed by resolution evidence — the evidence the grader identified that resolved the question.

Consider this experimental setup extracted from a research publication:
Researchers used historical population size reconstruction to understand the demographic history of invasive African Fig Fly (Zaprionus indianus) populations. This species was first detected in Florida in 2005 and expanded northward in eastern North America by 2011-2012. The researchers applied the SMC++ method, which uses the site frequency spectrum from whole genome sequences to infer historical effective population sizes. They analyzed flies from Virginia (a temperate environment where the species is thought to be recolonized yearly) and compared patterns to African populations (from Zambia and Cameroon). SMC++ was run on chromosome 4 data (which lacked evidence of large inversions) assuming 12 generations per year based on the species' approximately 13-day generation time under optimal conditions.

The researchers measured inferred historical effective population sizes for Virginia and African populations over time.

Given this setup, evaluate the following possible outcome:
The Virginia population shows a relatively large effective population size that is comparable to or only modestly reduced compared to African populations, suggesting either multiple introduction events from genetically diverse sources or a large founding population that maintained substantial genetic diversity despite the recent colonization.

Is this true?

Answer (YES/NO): NO